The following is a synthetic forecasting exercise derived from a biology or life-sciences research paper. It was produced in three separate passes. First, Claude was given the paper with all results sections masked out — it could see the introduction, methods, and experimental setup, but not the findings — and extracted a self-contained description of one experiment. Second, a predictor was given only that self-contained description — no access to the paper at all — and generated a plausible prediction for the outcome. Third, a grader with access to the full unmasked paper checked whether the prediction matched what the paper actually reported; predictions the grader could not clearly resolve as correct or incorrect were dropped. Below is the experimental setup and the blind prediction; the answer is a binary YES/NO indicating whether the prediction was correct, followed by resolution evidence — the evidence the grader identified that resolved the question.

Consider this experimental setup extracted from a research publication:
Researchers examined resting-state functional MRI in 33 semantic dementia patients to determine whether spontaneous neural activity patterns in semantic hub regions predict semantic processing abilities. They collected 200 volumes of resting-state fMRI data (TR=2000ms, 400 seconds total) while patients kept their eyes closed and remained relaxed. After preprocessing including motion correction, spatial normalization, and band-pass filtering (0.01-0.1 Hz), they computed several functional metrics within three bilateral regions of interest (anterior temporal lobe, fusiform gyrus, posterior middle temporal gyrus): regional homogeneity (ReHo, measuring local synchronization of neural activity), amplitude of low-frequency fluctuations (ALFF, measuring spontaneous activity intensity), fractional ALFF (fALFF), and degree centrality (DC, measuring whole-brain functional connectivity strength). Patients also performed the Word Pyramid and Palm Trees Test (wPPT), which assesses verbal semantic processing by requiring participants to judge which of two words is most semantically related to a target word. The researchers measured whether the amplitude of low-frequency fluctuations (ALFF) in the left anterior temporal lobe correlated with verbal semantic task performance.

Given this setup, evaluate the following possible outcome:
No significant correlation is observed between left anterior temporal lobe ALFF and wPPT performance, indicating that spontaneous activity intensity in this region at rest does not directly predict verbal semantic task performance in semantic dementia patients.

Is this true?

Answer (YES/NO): YES